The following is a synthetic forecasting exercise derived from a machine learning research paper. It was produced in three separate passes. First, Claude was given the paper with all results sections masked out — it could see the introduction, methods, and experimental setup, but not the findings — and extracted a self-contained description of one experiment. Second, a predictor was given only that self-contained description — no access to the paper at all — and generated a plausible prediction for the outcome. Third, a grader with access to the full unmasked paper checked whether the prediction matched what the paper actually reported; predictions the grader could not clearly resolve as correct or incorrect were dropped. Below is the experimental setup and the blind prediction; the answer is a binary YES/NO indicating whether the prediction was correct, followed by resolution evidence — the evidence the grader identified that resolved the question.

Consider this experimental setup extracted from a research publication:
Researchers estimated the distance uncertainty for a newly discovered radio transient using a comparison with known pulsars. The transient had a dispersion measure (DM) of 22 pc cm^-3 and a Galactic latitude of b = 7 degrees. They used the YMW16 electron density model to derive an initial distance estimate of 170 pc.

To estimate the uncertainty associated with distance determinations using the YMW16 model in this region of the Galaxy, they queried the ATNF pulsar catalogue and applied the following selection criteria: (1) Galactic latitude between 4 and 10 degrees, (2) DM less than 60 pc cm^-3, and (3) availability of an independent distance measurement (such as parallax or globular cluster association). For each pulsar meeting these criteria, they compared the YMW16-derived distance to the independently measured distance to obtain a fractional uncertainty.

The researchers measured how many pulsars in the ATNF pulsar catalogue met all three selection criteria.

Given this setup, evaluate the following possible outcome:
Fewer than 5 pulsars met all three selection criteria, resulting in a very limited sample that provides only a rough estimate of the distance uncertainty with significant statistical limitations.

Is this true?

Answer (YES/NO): NO